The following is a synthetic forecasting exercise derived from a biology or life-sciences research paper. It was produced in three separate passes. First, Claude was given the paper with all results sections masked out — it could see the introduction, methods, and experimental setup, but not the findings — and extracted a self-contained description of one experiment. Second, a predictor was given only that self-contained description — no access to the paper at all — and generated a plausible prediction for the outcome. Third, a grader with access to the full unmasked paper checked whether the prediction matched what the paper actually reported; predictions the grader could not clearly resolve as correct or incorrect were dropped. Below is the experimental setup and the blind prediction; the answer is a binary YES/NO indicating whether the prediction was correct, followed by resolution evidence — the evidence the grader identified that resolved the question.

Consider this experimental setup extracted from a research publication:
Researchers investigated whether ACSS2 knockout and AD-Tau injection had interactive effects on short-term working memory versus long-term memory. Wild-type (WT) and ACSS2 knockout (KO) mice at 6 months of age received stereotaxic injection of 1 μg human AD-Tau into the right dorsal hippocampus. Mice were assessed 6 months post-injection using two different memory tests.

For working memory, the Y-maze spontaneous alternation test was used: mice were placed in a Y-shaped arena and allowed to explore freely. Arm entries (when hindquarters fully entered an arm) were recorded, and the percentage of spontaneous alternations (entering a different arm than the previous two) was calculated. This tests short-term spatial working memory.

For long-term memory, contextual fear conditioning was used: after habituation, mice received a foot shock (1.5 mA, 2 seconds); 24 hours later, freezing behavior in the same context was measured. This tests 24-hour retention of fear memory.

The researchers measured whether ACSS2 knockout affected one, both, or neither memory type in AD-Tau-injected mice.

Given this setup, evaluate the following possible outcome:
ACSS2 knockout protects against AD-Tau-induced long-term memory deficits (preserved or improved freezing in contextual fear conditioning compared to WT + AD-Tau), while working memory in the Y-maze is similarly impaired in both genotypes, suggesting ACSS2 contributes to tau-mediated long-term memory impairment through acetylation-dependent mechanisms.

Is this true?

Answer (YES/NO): NO